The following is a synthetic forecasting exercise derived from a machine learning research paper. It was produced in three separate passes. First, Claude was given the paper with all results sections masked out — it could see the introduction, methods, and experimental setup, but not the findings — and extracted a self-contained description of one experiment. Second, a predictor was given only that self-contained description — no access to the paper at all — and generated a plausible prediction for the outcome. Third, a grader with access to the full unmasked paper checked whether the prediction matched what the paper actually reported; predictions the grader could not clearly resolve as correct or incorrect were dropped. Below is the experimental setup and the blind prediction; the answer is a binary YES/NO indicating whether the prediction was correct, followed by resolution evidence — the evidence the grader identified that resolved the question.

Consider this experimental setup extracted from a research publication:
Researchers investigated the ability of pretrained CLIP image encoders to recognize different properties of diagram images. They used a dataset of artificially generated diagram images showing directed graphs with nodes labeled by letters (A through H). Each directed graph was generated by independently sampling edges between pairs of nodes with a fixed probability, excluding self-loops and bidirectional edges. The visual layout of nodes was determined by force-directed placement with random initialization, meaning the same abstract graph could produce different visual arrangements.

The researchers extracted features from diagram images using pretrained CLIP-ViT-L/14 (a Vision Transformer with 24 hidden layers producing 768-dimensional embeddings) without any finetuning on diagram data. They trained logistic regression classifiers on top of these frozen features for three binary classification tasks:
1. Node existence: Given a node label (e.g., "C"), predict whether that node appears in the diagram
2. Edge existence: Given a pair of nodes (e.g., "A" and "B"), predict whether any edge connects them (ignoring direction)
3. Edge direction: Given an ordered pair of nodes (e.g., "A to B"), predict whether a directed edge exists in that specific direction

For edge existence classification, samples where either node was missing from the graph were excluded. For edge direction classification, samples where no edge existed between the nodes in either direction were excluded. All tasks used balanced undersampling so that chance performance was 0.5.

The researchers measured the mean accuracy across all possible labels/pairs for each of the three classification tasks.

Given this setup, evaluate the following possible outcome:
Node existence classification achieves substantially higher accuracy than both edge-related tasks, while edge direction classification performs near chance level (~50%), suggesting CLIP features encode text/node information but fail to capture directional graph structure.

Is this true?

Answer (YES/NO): YES